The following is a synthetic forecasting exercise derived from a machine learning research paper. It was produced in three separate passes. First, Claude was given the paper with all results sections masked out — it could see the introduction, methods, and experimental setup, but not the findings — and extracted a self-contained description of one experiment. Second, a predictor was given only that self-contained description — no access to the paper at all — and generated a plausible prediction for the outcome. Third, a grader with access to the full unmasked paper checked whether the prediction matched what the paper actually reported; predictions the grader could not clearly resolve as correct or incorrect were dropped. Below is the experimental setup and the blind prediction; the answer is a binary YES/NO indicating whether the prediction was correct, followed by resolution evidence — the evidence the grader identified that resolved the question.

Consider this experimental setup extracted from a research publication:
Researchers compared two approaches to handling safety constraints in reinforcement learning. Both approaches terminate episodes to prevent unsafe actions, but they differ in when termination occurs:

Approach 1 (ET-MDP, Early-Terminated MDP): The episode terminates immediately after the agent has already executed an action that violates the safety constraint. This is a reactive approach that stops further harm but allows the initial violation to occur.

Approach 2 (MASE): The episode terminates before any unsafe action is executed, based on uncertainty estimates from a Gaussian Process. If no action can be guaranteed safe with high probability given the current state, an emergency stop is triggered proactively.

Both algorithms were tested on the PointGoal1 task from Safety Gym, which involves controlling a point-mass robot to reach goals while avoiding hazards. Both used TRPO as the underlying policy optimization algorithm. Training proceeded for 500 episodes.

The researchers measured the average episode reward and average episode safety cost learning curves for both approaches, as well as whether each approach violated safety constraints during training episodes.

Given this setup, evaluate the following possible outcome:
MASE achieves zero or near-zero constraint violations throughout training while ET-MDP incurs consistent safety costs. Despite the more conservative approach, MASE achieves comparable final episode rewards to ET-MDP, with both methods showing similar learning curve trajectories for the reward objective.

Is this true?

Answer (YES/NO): YES